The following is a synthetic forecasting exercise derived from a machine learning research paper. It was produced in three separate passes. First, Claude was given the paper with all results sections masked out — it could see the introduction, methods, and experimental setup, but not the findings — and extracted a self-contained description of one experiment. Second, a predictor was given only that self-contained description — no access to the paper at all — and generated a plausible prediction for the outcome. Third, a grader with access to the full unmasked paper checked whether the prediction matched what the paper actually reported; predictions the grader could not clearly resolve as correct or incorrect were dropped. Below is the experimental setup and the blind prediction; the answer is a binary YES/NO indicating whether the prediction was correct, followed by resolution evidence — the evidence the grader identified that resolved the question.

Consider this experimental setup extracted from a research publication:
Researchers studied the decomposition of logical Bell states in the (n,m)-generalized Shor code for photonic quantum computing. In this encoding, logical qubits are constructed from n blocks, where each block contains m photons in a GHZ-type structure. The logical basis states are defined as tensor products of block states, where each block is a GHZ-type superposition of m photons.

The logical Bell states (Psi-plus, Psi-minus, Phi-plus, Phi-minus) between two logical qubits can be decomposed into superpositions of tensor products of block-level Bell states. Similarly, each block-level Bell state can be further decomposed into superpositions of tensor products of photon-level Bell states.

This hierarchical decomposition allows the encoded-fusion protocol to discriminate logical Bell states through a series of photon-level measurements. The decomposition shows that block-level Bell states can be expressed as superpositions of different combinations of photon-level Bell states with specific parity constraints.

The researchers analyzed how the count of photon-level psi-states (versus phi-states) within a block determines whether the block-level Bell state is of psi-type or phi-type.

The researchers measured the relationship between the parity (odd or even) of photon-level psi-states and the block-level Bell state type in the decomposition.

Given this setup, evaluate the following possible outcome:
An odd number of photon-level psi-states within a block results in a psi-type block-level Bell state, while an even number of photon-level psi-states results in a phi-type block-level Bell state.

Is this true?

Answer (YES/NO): YES